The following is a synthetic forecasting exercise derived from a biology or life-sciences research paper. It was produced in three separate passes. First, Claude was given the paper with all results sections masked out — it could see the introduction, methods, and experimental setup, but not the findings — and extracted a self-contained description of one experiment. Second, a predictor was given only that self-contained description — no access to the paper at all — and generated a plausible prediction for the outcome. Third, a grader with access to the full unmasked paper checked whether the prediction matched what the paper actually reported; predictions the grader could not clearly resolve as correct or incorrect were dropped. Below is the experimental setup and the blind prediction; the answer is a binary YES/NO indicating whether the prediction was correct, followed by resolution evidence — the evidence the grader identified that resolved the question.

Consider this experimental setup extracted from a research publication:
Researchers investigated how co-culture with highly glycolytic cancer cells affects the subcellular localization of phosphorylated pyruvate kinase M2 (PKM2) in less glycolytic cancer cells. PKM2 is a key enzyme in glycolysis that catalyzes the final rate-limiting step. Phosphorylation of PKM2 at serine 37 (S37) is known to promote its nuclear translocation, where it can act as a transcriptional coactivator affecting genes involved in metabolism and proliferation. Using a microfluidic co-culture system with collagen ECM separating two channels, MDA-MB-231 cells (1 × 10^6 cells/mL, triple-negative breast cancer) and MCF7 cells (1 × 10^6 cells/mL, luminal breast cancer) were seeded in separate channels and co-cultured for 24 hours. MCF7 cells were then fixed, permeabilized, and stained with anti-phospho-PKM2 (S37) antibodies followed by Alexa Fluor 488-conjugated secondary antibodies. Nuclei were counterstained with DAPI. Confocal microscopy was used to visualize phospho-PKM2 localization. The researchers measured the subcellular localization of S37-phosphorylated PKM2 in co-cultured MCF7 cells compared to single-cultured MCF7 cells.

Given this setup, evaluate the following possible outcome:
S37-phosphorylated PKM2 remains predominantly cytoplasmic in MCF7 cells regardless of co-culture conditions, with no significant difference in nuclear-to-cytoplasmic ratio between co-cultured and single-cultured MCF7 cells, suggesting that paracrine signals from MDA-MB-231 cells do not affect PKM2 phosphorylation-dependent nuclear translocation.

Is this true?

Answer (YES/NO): NO